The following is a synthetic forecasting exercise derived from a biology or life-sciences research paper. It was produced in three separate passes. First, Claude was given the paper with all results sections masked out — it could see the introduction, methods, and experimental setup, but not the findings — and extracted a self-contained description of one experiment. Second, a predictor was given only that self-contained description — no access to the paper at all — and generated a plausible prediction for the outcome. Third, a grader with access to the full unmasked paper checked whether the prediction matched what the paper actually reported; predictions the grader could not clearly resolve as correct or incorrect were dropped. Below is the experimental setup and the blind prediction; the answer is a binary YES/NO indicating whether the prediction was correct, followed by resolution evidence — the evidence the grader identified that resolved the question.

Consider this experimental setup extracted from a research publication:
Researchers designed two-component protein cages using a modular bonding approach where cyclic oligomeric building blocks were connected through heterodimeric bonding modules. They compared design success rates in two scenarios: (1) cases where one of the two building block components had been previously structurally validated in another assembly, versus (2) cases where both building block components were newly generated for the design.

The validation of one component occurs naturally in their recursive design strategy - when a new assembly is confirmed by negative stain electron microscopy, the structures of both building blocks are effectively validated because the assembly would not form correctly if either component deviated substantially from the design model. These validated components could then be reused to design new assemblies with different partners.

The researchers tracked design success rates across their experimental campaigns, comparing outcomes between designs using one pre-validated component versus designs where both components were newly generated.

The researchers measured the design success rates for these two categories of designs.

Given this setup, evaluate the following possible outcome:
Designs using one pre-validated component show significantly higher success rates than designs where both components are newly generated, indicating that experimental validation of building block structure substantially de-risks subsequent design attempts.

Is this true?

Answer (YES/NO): YES